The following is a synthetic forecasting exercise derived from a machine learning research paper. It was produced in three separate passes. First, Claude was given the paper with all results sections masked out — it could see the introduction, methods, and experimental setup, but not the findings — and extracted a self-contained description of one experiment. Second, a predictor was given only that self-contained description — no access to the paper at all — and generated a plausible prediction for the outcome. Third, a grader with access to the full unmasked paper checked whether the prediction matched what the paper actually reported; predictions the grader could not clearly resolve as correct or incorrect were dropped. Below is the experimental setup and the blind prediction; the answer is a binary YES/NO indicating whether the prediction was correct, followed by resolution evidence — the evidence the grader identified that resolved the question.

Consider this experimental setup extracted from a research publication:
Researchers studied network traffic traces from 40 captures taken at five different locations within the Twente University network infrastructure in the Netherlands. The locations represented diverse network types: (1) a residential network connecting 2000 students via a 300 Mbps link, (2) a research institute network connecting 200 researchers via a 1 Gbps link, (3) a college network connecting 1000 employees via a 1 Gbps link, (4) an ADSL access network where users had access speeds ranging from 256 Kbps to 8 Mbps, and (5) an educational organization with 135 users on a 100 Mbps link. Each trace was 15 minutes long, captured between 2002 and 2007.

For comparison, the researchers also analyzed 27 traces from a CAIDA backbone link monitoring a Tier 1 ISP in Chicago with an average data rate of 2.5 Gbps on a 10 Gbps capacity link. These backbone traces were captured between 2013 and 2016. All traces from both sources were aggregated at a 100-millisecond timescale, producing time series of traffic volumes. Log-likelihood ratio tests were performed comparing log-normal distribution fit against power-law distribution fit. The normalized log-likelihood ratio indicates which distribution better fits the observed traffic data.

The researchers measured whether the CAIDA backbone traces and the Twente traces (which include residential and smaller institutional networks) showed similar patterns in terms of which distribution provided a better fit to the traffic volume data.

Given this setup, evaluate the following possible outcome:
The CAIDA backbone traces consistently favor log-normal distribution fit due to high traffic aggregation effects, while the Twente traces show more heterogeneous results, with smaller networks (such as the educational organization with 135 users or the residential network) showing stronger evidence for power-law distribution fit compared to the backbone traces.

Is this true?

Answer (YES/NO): NO